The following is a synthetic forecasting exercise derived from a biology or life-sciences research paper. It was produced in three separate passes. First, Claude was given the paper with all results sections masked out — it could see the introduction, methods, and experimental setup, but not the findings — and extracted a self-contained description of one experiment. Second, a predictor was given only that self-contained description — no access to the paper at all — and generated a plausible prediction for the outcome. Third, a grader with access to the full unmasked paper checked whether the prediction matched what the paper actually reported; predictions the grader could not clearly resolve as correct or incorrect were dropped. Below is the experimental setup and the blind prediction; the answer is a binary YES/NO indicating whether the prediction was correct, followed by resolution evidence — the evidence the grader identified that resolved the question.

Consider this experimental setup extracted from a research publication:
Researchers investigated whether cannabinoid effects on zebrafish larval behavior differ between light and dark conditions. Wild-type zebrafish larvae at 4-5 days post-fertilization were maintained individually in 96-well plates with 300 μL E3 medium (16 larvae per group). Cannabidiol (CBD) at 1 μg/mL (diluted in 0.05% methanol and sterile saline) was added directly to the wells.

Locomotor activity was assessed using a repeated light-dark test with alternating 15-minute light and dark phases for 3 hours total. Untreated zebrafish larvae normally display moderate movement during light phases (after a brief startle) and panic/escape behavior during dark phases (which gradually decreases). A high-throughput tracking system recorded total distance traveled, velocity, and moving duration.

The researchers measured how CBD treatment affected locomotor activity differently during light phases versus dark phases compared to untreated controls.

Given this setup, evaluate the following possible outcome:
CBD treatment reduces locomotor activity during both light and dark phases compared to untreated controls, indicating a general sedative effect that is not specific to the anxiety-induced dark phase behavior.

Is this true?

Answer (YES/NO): NO